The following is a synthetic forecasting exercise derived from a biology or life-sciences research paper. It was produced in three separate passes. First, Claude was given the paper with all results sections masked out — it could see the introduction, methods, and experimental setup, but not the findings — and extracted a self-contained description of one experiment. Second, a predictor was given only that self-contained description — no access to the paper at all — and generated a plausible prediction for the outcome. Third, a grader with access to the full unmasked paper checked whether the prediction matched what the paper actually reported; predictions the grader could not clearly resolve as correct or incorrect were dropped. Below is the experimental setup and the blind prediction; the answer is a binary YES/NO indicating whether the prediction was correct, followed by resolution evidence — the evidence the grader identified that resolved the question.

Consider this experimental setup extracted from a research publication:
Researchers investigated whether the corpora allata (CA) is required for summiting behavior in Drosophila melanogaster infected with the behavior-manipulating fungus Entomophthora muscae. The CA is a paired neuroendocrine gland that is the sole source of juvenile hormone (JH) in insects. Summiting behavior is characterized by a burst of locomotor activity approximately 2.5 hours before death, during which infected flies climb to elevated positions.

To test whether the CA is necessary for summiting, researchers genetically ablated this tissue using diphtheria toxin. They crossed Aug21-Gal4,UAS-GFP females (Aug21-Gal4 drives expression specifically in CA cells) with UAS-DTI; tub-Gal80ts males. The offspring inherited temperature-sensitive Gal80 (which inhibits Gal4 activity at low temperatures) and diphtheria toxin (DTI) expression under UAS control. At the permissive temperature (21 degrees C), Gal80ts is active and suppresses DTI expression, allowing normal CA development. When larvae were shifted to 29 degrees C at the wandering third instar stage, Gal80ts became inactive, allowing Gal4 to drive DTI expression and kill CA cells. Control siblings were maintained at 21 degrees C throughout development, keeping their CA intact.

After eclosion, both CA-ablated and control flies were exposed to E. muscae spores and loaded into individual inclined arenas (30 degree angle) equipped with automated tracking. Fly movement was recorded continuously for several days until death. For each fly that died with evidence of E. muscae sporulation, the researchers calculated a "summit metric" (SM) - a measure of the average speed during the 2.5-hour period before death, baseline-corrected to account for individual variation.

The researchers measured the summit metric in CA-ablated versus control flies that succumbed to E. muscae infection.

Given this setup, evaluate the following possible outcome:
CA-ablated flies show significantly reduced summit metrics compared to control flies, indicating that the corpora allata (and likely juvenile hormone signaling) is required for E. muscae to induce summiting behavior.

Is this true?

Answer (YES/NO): YES